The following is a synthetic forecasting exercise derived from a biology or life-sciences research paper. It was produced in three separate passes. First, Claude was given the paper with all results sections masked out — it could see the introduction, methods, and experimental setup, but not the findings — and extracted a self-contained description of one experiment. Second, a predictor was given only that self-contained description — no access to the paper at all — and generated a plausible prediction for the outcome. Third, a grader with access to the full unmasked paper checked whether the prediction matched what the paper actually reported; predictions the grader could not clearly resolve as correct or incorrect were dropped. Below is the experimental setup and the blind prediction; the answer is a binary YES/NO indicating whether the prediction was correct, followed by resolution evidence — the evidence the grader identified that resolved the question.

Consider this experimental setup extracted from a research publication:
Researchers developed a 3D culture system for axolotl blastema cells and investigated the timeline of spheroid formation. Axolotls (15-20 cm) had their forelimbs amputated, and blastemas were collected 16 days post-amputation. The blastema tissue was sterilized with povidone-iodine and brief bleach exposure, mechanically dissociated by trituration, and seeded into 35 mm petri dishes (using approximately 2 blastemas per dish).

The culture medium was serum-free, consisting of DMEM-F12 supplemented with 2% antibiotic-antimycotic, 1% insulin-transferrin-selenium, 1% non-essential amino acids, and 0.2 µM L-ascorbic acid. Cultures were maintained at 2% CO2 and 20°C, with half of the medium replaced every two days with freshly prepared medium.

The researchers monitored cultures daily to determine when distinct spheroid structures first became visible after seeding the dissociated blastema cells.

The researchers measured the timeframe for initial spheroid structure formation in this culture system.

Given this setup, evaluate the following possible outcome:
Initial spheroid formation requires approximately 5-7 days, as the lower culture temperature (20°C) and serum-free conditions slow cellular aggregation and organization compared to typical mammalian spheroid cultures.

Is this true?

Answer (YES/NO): NO